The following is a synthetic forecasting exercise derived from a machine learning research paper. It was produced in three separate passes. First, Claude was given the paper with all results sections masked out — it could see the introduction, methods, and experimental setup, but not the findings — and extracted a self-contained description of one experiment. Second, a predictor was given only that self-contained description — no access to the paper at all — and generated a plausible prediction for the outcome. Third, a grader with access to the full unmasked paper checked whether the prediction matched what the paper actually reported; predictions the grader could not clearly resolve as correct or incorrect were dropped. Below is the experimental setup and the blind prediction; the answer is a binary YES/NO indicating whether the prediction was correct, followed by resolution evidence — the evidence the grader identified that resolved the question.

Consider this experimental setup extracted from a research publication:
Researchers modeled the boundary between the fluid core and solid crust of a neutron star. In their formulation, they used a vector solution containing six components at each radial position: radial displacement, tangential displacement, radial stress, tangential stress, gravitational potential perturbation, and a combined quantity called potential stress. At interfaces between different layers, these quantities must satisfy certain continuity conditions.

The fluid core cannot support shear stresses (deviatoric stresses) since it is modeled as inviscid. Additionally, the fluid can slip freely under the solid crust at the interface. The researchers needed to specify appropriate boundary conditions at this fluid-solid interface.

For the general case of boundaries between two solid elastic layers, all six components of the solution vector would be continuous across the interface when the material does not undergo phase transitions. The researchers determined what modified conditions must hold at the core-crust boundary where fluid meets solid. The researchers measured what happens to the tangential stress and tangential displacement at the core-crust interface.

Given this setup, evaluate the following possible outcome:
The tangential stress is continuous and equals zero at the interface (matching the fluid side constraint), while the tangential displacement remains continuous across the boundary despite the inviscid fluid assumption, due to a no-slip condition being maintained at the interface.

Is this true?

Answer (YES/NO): NO